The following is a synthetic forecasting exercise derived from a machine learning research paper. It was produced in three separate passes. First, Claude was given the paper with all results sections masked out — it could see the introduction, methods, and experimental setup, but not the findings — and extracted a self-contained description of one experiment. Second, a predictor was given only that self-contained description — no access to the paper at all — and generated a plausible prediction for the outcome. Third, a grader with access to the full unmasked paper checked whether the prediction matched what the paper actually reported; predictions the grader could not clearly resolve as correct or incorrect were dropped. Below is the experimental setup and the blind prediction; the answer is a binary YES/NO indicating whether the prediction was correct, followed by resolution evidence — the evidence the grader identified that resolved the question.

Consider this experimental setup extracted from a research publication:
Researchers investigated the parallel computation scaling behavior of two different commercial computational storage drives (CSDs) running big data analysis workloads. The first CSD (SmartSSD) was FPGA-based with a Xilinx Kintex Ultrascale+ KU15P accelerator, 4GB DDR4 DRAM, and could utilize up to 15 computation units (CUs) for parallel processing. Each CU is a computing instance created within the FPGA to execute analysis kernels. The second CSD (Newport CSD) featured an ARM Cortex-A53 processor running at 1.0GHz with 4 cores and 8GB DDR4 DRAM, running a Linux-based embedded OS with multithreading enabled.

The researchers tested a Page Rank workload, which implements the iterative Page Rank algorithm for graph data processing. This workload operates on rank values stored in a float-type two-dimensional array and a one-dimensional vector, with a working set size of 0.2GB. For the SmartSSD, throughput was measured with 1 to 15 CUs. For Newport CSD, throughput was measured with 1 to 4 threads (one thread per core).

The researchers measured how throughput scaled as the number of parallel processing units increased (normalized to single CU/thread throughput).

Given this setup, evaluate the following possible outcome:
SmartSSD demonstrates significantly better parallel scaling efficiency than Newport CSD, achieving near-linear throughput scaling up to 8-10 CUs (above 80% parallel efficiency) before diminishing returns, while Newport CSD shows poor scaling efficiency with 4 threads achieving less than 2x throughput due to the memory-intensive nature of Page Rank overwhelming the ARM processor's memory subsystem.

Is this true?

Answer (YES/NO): NO